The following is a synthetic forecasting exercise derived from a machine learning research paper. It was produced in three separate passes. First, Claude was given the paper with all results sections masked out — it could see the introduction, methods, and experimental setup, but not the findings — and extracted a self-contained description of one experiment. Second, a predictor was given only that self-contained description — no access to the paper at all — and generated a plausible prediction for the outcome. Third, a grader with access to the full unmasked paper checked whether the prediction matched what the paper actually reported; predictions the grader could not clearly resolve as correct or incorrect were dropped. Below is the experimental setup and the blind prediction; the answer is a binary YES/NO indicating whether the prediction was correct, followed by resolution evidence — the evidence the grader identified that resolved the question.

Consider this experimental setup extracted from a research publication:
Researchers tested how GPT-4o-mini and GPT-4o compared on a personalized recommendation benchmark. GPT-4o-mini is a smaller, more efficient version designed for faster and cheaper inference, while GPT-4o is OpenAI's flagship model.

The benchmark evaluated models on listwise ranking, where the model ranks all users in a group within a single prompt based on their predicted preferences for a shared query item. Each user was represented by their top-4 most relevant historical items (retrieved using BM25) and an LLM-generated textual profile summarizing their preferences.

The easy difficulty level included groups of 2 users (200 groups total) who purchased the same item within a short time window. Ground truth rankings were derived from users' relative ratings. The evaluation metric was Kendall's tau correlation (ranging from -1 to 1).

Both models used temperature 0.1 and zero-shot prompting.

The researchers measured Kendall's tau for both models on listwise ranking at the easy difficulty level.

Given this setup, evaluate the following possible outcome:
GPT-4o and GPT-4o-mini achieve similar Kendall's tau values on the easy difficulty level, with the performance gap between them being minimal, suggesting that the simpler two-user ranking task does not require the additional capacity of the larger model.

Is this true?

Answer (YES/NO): NO